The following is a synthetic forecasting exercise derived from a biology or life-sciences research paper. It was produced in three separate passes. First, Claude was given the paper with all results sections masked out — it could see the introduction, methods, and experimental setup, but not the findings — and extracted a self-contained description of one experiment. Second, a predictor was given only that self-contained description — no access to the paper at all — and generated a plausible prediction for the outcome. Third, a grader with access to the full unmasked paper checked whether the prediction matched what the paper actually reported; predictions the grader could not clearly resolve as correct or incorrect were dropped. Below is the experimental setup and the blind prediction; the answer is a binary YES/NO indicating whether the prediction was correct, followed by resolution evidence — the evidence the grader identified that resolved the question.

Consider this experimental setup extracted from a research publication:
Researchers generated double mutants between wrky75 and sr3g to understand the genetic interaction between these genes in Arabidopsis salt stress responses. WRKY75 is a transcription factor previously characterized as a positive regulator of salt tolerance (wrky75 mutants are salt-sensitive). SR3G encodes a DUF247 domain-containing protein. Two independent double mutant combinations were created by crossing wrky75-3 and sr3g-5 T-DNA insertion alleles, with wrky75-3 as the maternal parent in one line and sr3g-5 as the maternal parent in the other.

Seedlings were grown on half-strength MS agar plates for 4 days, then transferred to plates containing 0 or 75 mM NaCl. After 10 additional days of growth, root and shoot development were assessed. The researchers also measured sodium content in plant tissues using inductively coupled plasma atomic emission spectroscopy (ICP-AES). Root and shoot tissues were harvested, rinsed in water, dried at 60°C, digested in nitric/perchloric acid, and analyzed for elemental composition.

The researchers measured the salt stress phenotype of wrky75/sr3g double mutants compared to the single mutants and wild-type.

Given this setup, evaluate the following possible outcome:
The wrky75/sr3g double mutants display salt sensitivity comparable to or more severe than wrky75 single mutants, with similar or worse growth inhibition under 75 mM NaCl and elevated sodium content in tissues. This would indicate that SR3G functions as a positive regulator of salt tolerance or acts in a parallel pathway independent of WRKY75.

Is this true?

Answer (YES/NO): NO